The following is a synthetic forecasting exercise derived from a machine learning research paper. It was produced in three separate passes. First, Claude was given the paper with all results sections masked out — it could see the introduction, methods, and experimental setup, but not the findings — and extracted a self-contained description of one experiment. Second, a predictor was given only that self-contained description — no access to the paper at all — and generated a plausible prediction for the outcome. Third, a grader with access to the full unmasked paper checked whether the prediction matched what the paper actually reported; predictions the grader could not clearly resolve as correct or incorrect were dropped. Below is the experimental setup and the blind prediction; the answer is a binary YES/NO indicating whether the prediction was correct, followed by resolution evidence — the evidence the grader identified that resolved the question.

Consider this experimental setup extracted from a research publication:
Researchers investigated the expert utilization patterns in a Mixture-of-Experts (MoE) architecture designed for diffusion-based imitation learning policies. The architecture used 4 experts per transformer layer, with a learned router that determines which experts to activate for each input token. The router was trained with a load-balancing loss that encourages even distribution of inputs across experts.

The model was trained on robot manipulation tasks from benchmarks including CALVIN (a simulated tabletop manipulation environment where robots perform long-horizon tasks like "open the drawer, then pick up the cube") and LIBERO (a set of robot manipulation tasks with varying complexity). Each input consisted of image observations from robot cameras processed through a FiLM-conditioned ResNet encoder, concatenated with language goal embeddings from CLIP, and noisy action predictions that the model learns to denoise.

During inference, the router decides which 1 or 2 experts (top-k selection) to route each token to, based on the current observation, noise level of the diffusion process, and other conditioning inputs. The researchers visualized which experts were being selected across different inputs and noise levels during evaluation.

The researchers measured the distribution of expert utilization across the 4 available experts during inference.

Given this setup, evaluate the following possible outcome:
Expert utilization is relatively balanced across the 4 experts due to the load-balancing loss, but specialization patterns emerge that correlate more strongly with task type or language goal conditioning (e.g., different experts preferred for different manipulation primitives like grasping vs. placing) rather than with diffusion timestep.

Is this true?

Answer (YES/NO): NO